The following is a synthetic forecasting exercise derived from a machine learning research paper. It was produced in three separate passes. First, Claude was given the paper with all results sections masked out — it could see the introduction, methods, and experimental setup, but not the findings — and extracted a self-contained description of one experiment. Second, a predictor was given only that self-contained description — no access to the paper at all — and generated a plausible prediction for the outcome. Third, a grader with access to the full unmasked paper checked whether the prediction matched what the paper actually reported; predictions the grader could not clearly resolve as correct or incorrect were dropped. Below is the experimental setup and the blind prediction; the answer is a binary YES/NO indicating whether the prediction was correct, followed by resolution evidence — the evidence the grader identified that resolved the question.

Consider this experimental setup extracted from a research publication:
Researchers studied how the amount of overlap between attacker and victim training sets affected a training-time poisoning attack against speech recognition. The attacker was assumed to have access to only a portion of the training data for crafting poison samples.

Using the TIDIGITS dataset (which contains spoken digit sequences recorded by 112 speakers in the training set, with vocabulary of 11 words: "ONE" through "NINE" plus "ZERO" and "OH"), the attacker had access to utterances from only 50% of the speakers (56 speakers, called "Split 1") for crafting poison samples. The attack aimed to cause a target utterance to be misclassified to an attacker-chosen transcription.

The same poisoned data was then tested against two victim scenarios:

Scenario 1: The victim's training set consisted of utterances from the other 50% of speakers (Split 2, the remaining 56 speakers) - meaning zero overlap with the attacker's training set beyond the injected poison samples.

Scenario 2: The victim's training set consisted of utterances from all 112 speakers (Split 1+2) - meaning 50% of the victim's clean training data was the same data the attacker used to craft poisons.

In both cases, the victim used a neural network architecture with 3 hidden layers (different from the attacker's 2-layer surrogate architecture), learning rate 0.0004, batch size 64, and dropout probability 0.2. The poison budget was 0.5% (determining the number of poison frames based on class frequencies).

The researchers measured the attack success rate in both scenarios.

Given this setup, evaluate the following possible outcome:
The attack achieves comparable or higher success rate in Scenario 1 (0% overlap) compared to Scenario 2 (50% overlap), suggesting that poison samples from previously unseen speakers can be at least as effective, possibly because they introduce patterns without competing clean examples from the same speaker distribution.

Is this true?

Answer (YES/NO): YES